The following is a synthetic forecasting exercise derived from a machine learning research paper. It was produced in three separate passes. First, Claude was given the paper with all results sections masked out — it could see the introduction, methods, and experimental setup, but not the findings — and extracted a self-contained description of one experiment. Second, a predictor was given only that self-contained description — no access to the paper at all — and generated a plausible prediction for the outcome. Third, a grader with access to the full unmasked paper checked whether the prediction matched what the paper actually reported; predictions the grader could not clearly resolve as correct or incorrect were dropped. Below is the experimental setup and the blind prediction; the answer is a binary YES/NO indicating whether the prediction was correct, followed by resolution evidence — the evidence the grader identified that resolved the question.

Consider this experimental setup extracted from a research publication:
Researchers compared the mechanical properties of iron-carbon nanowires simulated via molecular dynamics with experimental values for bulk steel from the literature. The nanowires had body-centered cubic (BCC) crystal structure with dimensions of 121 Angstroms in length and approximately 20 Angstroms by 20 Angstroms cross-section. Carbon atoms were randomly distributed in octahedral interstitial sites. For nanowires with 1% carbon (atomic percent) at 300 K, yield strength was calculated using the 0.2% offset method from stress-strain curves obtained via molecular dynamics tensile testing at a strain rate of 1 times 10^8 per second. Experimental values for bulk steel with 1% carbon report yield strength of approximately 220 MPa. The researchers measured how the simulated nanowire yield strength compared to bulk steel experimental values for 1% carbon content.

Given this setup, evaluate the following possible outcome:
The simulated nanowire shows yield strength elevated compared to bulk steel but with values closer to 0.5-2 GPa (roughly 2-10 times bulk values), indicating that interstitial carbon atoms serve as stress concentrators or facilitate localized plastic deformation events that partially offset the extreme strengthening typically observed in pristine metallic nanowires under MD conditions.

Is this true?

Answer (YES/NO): NO